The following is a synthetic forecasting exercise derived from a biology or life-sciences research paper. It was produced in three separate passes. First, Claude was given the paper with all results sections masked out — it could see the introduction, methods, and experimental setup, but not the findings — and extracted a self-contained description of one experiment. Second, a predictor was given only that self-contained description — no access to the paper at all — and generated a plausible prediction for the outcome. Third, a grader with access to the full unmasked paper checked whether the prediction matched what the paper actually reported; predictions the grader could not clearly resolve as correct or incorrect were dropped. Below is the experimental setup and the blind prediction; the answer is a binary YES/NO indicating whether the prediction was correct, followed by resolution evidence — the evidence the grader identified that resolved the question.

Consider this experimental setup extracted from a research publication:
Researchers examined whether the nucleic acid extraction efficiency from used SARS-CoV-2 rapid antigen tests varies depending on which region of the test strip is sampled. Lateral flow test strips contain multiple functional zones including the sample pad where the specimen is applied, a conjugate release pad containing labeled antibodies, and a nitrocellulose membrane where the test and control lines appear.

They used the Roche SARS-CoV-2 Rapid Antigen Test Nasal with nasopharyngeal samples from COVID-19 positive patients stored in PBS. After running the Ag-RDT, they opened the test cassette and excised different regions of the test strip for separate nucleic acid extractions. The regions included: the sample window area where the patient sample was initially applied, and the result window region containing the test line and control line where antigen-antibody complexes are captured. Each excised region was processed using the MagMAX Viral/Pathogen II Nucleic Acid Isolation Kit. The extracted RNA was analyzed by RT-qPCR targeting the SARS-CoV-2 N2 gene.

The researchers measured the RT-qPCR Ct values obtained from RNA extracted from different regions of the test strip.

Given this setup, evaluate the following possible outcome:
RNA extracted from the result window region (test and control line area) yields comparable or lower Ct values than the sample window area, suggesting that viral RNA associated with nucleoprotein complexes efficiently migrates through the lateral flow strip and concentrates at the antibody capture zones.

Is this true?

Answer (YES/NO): NO